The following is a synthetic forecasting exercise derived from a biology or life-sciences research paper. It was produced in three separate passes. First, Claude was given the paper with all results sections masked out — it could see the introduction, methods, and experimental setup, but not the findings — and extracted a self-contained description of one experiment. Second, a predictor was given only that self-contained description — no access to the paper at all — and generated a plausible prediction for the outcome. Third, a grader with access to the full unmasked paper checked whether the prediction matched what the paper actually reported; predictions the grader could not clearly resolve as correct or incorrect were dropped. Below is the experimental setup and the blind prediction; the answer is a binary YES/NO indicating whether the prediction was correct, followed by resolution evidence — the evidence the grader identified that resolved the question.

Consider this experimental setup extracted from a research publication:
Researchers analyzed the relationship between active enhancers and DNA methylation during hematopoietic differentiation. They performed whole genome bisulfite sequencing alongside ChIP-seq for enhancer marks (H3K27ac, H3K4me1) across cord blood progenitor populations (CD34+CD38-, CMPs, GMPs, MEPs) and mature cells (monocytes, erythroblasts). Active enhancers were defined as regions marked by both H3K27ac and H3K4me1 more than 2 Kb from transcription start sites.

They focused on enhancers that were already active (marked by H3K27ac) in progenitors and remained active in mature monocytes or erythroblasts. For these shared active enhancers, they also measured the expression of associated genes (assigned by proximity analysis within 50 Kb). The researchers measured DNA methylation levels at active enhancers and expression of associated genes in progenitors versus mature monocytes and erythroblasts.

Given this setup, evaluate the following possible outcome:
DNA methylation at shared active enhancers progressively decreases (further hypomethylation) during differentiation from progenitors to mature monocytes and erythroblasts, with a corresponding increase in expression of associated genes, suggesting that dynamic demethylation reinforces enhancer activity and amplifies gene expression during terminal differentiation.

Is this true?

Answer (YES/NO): YES